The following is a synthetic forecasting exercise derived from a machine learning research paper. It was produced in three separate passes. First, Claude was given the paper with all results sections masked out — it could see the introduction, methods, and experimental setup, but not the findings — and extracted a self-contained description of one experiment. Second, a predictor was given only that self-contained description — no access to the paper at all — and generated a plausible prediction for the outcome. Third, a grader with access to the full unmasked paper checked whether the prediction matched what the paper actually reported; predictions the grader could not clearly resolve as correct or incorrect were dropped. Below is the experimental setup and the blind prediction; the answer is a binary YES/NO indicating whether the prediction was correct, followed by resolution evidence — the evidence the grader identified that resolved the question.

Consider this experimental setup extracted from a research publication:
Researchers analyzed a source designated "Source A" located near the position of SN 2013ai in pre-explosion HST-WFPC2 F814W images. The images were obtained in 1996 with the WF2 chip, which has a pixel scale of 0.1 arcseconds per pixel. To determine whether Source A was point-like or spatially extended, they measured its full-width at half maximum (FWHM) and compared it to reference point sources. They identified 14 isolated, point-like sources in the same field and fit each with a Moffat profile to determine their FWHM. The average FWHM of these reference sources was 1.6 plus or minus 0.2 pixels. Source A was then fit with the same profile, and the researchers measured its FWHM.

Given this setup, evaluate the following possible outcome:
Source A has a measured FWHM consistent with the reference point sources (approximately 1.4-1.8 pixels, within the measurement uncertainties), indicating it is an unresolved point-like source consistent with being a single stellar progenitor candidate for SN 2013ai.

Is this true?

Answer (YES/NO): NO